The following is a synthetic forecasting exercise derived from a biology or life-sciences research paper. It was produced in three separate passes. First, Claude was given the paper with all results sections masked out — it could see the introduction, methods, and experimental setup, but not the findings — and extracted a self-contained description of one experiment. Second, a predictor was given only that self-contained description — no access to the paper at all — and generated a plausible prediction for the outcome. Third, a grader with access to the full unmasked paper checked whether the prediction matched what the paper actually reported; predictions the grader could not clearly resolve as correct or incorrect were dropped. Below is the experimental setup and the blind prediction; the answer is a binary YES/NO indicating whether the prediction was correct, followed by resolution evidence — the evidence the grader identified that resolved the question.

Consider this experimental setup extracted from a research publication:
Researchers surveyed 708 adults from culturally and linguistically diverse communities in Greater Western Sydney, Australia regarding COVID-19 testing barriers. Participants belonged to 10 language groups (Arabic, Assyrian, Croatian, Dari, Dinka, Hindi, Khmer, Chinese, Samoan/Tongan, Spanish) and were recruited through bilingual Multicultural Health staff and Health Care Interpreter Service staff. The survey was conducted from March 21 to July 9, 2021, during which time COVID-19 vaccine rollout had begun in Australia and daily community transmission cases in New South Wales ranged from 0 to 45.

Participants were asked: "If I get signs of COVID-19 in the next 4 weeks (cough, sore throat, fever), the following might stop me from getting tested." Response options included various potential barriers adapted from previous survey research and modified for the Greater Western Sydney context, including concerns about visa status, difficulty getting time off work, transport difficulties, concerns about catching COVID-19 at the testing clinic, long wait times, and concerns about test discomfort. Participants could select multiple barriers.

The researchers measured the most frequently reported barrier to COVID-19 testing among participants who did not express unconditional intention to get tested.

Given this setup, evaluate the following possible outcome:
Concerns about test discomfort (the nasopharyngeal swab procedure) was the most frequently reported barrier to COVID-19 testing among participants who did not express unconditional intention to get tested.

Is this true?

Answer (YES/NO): NO